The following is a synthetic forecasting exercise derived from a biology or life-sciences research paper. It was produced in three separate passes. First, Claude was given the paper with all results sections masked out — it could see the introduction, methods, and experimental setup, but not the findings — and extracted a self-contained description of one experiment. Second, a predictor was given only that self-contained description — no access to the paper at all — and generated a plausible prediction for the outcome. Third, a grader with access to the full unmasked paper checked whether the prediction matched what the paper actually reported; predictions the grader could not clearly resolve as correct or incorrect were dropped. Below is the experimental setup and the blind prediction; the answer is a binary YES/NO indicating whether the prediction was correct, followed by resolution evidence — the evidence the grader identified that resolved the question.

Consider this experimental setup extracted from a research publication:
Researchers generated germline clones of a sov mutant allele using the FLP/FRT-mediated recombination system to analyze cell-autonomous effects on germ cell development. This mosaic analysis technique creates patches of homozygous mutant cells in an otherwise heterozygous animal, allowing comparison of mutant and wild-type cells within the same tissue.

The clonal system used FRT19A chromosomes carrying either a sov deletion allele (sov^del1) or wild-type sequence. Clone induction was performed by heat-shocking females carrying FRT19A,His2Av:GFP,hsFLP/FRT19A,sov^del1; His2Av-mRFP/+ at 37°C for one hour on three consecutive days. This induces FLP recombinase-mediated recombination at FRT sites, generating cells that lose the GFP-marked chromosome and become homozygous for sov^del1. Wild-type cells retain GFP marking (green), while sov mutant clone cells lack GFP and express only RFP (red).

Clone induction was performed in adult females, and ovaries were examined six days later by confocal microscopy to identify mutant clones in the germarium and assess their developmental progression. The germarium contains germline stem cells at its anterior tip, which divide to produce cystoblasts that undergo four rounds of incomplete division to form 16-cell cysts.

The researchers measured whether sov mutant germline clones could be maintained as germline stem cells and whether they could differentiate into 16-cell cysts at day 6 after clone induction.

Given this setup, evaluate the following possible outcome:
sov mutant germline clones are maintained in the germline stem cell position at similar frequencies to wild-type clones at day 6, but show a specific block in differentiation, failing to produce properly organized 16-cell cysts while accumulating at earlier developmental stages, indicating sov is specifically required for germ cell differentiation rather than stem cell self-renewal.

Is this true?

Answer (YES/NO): NO